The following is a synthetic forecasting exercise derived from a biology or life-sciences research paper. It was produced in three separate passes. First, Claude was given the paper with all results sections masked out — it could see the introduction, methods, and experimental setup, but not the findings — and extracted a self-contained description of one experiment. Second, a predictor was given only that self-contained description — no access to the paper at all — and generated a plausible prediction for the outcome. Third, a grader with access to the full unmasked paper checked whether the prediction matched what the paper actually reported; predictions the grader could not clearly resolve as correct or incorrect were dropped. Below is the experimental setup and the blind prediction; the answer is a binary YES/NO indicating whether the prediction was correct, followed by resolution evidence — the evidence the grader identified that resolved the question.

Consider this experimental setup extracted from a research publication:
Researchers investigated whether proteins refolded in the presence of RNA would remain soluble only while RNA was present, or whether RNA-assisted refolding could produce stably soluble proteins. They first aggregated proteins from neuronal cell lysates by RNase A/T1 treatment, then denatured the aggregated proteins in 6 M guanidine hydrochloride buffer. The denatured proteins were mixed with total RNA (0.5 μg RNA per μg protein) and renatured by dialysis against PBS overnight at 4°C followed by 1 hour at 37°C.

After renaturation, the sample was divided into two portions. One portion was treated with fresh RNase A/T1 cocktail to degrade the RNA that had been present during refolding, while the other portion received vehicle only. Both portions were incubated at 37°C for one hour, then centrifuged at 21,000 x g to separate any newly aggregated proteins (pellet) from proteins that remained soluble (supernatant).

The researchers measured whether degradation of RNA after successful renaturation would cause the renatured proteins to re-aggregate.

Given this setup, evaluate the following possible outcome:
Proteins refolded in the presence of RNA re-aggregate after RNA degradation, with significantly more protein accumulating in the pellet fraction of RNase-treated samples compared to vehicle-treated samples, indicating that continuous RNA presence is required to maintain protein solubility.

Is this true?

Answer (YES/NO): YES